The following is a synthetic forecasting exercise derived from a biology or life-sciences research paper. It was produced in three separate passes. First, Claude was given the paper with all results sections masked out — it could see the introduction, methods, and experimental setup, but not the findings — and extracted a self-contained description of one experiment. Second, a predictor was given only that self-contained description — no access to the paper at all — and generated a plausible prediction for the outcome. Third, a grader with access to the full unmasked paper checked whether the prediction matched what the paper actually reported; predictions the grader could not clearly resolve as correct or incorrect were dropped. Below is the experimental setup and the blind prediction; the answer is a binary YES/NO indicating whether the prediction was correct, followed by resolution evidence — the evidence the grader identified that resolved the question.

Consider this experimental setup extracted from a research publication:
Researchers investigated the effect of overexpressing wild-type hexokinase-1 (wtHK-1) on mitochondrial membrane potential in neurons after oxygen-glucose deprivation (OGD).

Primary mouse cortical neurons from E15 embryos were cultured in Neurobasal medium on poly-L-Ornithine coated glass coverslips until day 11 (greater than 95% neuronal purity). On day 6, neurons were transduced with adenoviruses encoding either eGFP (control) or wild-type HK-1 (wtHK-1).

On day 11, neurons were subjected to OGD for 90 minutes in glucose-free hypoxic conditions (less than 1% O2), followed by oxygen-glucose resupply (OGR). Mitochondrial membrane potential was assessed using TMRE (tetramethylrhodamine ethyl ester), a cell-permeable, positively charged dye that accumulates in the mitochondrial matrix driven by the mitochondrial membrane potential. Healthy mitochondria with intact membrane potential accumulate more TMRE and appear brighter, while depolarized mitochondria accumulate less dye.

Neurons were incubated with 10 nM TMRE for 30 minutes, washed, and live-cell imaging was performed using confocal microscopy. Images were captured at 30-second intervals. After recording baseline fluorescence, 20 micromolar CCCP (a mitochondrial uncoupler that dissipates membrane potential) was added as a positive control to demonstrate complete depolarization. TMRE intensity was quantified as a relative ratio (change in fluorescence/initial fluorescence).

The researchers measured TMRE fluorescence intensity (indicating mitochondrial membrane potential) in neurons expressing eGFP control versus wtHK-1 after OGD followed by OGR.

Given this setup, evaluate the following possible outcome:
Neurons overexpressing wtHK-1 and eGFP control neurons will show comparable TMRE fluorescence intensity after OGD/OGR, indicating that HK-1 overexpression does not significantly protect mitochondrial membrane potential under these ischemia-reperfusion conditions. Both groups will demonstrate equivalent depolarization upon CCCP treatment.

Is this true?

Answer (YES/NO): NO